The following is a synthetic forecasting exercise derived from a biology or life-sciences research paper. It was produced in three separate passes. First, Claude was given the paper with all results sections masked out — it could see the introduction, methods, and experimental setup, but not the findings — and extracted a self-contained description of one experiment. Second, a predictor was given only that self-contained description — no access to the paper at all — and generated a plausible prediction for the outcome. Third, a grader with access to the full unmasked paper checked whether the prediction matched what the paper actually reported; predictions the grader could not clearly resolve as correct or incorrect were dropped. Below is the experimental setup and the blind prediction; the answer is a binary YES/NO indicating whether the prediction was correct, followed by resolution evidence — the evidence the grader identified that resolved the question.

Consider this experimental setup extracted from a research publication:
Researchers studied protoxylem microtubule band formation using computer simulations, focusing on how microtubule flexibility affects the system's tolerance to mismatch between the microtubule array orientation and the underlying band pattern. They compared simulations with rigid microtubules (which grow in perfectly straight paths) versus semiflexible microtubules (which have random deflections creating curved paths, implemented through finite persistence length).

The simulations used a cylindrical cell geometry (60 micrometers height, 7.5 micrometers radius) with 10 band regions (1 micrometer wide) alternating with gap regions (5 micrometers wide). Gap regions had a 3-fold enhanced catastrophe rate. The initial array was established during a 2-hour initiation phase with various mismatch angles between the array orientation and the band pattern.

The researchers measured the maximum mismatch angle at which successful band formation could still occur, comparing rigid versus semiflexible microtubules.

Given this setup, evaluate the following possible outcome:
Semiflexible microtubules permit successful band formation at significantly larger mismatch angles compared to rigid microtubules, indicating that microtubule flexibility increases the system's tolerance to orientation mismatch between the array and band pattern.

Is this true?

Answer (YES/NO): YES